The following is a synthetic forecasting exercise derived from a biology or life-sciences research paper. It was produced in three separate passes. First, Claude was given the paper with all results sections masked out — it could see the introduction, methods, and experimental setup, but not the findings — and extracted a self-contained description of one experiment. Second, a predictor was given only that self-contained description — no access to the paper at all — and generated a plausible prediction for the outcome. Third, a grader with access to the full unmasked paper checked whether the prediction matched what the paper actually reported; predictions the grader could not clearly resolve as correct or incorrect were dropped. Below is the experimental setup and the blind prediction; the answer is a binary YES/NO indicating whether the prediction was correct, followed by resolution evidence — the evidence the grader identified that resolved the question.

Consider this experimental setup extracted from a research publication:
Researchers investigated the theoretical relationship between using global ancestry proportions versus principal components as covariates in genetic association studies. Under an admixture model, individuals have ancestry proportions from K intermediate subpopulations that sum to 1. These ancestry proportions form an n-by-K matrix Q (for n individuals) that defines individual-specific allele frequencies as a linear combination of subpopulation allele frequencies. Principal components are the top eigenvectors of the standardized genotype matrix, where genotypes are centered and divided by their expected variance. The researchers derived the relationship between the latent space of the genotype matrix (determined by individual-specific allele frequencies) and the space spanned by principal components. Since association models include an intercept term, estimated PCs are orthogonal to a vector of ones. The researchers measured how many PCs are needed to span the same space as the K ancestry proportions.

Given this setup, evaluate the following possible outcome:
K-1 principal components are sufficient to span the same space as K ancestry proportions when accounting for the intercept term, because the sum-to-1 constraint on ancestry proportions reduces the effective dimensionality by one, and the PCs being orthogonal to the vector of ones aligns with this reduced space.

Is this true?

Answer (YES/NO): YES